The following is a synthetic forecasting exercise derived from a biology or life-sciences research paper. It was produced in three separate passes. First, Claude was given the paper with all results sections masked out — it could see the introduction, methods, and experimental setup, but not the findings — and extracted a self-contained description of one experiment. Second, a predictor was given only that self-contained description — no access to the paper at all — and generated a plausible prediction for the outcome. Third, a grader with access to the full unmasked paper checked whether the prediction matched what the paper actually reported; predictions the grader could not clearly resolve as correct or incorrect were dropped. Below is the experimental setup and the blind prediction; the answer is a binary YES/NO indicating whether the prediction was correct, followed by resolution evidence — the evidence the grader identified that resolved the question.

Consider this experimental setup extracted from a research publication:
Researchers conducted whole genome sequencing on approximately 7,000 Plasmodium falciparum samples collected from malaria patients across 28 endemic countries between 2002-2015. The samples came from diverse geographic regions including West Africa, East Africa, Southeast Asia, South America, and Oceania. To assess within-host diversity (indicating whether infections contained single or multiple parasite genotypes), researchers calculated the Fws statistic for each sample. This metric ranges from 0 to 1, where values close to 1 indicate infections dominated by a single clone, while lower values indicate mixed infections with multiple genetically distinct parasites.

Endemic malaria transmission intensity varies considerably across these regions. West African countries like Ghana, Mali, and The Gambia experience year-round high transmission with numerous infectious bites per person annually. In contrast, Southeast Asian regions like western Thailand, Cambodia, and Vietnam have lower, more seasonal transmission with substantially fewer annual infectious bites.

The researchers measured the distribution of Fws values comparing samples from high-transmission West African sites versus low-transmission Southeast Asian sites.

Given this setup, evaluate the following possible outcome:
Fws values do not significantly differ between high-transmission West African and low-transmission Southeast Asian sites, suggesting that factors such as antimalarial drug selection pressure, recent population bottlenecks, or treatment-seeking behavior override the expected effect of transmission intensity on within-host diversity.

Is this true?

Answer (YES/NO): NO